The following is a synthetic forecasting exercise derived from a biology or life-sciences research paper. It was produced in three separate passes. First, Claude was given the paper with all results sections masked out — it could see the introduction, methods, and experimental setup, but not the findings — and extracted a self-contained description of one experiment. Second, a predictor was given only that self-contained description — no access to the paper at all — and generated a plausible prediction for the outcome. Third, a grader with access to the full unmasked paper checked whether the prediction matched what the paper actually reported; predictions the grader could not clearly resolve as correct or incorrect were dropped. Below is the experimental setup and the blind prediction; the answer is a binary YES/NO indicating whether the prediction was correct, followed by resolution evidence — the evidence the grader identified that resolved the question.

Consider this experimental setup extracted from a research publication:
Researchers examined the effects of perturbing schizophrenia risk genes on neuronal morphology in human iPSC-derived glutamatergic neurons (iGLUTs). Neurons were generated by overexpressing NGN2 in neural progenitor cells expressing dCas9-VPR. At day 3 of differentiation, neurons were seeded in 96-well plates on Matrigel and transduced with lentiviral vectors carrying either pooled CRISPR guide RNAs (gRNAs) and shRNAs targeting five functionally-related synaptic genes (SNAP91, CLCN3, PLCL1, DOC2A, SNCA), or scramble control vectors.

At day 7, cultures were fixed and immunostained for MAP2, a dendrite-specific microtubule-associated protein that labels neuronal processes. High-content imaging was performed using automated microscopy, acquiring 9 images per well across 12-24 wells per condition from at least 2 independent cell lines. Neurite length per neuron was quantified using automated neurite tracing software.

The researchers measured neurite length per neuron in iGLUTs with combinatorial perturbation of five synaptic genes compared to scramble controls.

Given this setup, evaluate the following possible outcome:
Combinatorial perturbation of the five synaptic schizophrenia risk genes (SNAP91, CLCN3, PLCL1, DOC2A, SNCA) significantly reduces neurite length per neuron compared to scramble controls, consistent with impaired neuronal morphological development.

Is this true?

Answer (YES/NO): YES